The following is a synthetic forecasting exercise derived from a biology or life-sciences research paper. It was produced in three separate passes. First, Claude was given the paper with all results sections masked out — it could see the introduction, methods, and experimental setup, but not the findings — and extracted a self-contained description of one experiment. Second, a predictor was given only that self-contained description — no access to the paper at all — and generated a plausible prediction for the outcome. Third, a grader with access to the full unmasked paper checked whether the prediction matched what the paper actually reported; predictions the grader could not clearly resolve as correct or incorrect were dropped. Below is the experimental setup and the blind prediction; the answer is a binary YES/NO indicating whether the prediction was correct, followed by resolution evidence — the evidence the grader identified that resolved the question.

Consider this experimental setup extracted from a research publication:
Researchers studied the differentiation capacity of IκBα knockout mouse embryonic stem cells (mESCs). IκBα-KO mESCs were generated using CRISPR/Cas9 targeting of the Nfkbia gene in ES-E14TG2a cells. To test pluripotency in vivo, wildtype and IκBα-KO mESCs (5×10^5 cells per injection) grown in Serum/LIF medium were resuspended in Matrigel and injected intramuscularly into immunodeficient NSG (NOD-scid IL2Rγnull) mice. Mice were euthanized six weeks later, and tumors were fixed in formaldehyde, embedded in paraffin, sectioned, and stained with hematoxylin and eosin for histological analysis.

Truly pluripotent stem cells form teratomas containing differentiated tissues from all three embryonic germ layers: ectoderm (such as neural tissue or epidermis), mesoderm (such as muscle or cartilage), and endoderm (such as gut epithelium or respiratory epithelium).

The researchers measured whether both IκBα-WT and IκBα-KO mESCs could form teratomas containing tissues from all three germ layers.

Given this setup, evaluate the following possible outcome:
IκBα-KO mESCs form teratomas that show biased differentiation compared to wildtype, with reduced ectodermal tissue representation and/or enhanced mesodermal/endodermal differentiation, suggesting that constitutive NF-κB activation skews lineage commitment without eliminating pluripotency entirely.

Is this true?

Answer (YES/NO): NO